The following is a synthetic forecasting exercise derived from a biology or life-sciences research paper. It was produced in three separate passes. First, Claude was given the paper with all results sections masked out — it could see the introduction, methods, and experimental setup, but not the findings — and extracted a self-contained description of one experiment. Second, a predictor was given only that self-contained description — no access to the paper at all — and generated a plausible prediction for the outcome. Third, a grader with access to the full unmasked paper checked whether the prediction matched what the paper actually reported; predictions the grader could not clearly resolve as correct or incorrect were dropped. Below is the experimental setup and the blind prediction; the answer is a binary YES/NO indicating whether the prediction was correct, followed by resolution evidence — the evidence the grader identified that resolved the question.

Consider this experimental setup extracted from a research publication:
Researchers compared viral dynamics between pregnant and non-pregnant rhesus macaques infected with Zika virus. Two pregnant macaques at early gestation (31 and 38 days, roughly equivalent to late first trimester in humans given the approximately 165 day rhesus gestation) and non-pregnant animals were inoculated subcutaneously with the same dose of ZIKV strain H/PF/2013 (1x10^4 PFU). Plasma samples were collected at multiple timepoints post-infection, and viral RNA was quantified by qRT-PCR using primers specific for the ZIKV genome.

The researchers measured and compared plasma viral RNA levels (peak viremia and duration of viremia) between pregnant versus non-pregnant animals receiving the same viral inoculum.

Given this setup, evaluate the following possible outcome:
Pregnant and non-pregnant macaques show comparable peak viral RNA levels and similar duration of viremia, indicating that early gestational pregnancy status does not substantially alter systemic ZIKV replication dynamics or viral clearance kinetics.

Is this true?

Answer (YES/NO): NO